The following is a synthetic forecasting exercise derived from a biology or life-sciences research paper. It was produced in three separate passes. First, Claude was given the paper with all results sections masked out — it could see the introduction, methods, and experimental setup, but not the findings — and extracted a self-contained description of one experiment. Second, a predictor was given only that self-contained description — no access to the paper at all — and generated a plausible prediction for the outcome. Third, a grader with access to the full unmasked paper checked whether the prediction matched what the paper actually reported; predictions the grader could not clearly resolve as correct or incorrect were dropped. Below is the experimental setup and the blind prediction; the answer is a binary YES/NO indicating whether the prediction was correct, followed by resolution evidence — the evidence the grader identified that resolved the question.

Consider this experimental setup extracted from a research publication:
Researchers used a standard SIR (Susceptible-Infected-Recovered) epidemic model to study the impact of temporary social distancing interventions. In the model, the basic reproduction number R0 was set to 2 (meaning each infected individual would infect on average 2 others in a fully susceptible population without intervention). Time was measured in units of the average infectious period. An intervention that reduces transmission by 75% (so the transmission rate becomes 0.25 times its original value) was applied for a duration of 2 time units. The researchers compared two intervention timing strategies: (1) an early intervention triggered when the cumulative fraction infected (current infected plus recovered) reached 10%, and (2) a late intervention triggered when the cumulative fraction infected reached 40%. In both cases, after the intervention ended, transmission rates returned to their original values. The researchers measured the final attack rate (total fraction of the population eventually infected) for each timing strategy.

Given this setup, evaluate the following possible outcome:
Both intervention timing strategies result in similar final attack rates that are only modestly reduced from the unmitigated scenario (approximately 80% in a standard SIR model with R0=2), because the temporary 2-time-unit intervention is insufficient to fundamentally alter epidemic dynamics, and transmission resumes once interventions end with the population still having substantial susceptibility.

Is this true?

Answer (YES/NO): NO